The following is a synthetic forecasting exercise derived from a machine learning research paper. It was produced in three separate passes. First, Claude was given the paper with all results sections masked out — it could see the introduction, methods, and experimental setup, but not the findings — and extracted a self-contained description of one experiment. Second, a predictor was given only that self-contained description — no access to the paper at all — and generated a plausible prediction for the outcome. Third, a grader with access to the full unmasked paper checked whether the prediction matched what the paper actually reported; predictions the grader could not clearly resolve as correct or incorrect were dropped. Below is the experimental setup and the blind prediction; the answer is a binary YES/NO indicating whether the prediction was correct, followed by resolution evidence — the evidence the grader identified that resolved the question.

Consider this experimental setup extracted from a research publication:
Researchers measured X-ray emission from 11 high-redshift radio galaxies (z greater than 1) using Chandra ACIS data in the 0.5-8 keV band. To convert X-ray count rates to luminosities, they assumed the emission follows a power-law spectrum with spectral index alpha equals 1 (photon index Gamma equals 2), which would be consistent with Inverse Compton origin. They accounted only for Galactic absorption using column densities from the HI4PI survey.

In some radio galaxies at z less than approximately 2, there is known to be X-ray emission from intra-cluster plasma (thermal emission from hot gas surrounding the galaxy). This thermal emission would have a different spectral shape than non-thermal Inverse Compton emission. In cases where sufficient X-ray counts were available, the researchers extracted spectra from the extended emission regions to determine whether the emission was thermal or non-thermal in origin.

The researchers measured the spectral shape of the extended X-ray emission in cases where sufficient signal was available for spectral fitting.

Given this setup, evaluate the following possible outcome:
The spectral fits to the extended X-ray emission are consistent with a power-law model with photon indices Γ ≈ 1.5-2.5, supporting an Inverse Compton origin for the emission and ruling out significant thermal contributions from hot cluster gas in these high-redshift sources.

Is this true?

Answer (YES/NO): NO